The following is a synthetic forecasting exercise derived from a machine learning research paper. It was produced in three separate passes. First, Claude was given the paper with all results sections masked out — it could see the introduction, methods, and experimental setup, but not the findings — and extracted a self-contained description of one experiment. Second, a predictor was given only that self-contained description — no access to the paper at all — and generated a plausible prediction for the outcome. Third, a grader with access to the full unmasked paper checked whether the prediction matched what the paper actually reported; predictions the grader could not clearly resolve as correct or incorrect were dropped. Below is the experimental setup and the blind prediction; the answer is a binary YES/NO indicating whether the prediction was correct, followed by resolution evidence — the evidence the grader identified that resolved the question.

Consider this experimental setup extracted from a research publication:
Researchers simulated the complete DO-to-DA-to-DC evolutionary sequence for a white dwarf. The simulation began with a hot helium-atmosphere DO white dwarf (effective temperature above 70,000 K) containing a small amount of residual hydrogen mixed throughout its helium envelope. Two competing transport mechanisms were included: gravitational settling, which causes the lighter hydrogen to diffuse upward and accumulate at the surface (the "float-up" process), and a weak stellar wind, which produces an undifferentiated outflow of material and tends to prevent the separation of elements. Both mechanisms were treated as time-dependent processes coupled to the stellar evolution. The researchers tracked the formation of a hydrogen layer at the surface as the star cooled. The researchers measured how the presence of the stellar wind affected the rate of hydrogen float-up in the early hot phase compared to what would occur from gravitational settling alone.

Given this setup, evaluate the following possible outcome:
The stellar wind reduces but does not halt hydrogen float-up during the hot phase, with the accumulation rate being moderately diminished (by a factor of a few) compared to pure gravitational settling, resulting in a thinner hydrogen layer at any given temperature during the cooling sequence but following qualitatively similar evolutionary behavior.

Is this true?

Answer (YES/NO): NO